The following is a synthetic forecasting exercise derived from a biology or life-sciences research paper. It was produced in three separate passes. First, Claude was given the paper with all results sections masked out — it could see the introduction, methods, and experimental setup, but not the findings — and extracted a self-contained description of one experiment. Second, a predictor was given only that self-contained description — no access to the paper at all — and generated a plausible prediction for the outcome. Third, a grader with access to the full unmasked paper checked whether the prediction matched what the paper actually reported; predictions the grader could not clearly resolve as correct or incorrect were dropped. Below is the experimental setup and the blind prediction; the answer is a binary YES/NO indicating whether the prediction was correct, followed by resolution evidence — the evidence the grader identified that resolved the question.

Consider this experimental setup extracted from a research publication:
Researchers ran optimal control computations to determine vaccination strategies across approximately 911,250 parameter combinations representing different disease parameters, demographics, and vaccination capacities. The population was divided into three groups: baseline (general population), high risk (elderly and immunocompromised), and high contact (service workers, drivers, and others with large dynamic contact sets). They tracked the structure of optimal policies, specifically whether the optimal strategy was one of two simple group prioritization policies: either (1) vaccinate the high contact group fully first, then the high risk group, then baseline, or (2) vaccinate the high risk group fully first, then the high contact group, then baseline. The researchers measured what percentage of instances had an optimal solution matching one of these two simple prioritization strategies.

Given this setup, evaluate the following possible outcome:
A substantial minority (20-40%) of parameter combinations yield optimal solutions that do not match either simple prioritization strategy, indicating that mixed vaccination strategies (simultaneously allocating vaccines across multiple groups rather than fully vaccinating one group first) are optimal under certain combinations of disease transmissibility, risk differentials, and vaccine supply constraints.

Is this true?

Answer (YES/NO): NO